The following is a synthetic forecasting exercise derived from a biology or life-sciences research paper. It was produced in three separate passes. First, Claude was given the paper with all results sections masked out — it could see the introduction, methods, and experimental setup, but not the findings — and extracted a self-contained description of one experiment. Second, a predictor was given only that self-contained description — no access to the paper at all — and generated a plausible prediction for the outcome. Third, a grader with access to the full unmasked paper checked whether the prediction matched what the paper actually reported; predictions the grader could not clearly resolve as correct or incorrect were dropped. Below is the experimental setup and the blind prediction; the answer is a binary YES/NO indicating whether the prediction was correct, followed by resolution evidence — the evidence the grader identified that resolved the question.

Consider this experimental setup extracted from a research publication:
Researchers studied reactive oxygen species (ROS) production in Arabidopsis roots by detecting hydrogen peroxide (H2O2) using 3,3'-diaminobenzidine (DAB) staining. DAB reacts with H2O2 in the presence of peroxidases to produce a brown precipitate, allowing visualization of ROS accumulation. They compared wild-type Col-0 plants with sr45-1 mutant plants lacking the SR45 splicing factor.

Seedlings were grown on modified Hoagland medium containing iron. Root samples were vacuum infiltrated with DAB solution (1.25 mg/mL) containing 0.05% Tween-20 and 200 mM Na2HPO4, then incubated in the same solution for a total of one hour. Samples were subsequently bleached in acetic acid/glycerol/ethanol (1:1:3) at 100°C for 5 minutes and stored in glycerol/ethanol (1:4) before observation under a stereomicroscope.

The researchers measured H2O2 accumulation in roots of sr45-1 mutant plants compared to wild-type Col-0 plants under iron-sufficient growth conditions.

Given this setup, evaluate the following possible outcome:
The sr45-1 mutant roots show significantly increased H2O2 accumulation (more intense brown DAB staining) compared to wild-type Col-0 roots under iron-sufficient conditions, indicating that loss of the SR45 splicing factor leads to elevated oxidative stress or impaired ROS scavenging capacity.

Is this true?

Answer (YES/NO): YES